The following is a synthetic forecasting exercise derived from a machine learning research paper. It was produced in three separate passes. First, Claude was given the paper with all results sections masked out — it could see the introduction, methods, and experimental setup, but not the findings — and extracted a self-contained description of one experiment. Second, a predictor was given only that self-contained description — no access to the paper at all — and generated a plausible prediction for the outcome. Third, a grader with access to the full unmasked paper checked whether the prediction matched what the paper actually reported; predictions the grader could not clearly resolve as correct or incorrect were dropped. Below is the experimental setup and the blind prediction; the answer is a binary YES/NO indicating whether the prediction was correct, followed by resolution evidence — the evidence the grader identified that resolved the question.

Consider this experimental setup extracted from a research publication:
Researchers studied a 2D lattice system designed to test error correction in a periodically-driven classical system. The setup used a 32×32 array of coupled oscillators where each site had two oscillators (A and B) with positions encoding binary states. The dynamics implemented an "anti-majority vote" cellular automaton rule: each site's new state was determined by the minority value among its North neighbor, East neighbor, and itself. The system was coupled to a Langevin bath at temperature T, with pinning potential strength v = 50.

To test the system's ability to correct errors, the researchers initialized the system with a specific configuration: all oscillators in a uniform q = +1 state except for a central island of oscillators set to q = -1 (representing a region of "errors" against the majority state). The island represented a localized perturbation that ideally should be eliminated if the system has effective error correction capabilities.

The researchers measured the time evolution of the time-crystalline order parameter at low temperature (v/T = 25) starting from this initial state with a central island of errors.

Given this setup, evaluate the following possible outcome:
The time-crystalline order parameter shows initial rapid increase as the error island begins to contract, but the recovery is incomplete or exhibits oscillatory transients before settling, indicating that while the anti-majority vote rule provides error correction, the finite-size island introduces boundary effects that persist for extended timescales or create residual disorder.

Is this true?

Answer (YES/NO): NO